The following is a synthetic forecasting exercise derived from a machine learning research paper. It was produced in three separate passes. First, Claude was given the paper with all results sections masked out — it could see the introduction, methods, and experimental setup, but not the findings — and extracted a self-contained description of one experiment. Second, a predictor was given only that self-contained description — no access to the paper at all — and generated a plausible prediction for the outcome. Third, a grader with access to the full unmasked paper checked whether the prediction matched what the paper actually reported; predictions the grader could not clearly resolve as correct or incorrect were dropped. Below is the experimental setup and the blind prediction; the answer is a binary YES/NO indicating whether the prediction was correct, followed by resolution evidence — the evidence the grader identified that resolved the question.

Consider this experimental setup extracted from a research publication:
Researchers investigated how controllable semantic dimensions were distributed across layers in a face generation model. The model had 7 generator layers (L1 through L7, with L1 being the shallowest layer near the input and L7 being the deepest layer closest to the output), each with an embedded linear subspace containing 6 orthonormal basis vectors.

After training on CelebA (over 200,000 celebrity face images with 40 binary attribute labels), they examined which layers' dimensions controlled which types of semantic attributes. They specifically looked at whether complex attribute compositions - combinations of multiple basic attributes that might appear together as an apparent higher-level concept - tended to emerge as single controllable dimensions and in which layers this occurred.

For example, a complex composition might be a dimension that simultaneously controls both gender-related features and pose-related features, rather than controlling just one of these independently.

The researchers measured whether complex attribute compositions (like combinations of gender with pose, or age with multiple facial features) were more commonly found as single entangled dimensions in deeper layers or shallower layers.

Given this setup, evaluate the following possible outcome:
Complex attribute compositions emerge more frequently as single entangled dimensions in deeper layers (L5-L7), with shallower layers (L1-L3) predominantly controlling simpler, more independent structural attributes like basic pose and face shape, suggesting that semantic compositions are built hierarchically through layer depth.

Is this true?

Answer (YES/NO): NO